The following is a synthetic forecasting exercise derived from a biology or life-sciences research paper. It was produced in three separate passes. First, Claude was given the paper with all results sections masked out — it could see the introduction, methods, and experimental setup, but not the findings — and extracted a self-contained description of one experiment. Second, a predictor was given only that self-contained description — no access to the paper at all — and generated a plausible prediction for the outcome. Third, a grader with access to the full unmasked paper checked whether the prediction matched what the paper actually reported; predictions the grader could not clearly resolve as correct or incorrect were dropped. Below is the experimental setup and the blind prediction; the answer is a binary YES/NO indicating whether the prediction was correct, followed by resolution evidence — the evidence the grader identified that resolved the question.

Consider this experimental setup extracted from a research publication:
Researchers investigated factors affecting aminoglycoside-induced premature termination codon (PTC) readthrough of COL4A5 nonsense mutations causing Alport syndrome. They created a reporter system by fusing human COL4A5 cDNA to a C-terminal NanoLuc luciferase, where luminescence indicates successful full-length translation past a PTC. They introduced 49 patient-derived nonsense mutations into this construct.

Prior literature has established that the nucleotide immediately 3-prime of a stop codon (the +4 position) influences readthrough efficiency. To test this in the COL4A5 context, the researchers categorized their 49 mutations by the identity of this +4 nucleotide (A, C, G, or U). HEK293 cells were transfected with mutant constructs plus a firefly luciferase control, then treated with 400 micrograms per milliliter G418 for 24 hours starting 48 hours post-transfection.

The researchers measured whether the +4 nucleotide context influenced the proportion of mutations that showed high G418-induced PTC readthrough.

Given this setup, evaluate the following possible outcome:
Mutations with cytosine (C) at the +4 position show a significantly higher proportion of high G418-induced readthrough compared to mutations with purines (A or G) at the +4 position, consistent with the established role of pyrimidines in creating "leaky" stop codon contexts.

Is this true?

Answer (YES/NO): NO